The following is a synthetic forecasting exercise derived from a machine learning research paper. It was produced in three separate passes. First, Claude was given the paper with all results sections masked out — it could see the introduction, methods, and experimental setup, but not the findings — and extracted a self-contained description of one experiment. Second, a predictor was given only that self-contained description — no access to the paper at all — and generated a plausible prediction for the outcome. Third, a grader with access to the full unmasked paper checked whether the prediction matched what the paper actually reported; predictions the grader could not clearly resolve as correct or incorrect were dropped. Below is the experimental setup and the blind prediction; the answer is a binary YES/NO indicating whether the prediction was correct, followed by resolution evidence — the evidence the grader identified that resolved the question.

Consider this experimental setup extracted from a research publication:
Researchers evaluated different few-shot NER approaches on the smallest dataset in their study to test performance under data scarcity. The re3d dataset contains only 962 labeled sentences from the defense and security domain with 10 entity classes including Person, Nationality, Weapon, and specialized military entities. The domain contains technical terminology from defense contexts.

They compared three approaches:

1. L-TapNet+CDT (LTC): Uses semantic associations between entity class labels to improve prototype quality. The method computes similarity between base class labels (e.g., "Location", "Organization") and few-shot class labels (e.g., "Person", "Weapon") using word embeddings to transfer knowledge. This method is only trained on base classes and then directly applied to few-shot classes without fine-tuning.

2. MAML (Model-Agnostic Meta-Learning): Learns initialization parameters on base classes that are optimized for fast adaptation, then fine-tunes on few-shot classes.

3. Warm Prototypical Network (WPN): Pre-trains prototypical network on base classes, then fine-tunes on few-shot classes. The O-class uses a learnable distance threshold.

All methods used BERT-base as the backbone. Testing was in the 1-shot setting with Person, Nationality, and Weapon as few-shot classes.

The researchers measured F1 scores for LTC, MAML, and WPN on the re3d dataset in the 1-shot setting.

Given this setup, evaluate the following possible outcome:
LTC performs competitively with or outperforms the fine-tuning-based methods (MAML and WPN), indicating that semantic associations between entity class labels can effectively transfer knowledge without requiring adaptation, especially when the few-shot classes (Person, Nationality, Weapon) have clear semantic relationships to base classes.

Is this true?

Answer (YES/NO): NO